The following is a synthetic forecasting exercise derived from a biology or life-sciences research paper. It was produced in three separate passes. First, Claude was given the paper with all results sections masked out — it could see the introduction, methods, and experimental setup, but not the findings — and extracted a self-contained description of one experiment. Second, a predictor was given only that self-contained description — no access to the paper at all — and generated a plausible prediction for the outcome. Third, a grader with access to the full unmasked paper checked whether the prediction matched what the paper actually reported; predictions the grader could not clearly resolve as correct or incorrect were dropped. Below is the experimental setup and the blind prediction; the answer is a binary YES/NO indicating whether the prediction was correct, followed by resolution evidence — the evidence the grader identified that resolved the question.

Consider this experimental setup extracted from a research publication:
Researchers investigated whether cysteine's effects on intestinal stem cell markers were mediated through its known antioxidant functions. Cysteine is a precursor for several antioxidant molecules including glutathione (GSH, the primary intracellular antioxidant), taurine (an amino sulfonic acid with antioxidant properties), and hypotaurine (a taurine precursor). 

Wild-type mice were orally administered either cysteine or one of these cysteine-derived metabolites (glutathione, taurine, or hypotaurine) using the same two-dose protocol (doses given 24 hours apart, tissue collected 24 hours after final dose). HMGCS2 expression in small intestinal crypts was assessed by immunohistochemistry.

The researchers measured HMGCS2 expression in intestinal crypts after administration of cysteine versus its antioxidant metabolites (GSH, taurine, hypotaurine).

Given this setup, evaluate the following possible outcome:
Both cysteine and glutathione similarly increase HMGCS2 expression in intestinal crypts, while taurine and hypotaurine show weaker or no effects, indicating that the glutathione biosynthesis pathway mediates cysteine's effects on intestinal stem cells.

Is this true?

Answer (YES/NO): NO